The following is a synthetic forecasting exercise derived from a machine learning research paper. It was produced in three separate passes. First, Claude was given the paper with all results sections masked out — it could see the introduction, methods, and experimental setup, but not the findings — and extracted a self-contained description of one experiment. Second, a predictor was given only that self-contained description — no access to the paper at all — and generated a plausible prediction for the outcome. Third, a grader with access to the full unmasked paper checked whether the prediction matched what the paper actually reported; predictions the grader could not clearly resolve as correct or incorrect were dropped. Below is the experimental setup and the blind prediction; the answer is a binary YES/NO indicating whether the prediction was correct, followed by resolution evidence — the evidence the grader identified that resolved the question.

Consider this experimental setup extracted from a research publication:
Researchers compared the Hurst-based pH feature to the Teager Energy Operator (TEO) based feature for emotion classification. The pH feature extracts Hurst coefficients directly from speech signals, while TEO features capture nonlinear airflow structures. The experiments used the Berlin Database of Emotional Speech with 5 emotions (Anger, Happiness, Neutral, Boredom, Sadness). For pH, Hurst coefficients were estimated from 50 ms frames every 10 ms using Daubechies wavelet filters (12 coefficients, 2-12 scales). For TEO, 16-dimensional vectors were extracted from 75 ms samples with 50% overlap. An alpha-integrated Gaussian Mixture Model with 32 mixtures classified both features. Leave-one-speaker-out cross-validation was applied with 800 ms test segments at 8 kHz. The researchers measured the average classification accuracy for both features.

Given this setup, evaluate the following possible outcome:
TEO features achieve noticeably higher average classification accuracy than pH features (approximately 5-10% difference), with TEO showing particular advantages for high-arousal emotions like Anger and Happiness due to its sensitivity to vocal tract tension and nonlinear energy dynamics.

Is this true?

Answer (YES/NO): NO